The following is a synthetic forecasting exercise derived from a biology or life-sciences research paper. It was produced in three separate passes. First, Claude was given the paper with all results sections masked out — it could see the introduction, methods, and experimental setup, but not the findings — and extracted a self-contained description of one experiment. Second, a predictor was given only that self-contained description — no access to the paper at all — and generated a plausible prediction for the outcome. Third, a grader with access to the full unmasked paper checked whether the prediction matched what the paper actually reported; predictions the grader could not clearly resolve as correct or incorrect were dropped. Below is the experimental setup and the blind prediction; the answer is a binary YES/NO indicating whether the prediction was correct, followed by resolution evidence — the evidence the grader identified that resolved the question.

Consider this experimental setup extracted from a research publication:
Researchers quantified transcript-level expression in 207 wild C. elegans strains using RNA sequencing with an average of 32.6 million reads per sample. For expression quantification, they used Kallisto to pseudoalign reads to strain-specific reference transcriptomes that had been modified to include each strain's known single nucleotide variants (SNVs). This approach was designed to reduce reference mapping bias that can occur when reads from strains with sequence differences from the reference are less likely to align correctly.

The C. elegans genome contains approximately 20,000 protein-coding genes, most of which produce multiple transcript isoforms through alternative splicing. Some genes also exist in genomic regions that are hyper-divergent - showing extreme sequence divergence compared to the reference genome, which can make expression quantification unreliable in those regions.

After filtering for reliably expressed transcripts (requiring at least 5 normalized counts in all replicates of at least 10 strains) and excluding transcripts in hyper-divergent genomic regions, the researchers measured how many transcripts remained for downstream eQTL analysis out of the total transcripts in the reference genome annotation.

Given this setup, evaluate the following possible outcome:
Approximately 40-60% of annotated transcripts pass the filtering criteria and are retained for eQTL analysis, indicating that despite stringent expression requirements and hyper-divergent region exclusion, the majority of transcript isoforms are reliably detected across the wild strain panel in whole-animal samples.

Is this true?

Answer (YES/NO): NO